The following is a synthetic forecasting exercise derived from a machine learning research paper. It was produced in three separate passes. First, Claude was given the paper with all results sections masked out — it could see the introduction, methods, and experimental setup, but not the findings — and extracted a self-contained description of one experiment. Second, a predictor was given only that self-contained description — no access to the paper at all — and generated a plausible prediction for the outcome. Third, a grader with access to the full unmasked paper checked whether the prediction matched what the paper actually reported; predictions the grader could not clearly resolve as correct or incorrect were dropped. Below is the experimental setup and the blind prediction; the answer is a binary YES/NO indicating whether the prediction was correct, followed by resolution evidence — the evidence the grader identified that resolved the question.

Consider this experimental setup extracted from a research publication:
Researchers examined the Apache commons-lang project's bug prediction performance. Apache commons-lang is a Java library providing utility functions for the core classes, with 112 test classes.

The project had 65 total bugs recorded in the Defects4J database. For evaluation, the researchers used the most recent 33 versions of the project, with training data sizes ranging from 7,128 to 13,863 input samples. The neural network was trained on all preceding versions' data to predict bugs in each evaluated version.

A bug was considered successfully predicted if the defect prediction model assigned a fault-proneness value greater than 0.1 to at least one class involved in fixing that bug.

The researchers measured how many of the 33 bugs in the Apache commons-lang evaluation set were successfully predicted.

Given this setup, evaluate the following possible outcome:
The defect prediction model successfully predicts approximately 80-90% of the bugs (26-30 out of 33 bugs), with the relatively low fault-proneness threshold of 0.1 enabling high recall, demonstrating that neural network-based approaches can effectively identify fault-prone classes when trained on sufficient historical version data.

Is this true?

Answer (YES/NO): NO